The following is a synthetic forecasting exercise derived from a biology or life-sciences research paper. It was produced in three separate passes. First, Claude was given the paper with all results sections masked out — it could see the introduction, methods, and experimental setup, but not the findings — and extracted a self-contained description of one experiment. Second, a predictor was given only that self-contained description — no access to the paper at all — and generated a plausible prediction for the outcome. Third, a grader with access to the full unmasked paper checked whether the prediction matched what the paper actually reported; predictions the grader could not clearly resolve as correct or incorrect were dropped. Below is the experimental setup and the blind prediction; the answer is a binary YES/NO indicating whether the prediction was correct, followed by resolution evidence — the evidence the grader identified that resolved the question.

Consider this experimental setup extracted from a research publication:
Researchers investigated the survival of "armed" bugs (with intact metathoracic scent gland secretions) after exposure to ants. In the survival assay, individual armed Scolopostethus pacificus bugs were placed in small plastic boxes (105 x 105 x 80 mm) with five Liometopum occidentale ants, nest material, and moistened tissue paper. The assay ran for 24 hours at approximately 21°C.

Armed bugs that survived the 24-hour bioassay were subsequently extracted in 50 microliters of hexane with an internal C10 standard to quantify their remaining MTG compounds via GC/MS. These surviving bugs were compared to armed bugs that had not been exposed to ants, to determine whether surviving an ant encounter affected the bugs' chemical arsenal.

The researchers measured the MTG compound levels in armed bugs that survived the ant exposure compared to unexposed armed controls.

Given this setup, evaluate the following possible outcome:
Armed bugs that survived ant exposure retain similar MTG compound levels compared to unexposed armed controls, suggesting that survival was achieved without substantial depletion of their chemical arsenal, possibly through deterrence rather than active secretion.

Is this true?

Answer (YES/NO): NO